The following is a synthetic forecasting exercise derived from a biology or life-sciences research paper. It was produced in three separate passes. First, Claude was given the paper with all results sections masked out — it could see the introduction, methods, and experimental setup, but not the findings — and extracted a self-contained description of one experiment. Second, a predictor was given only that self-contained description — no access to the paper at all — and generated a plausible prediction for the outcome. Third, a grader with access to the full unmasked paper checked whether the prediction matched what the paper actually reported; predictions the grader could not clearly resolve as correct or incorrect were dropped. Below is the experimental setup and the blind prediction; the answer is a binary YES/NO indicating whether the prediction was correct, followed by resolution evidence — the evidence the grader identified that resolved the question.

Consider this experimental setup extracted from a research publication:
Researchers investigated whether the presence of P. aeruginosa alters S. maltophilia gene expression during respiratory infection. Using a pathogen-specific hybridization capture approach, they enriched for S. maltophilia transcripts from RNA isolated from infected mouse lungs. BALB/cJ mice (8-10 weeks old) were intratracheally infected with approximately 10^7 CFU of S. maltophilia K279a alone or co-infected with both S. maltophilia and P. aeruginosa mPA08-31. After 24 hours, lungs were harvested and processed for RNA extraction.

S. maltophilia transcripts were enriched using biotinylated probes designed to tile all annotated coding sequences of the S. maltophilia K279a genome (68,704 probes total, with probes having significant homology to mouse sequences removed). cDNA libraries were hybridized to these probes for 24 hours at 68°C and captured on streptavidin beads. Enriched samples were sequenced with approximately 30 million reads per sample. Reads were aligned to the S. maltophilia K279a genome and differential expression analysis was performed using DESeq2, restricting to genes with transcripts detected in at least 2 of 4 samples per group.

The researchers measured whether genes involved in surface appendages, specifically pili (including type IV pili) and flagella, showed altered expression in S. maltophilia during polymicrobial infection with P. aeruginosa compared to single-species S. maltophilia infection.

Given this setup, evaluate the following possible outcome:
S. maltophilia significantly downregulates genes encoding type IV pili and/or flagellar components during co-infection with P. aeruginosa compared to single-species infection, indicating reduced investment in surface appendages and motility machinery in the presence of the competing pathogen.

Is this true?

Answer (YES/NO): NO